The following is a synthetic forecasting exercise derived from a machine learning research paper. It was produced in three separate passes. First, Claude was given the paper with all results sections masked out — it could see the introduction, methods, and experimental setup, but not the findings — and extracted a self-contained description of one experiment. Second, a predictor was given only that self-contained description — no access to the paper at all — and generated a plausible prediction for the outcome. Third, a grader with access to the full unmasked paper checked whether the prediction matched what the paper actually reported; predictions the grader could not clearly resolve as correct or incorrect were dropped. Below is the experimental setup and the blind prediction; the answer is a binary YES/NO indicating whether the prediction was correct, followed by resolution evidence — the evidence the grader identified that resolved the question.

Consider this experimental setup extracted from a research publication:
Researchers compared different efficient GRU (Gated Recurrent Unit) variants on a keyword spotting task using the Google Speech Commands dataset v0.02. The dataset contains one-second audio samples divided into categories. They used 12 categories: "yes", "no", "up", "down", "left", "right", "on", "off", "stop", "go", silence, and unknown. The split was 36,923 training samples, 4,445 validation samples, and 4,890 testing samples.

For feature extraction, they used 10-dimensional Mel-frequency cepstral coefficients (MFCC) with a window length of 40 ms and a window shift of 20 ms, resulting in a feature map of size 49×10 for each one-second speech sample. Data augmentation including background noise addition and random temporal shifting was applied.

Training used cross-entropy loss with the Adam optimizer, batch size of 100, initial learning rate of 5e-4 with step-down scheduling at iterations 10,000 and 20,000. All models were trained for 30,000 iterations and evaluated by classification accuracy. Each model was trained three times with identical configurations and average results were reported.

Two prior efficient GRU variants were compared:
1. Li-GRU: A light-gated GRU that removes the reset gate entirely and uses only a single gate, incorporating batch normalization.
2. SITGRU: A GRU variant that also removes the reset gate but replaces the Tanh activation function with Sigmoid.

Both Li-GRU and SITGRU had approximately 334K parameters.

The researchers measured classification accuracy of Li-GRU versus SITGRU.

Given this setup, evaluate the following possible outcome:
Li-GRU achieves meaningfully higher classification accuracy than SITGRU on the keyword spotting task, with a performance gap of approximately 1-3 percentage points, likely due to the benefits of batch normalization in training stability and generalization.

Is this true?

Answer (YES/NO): NO